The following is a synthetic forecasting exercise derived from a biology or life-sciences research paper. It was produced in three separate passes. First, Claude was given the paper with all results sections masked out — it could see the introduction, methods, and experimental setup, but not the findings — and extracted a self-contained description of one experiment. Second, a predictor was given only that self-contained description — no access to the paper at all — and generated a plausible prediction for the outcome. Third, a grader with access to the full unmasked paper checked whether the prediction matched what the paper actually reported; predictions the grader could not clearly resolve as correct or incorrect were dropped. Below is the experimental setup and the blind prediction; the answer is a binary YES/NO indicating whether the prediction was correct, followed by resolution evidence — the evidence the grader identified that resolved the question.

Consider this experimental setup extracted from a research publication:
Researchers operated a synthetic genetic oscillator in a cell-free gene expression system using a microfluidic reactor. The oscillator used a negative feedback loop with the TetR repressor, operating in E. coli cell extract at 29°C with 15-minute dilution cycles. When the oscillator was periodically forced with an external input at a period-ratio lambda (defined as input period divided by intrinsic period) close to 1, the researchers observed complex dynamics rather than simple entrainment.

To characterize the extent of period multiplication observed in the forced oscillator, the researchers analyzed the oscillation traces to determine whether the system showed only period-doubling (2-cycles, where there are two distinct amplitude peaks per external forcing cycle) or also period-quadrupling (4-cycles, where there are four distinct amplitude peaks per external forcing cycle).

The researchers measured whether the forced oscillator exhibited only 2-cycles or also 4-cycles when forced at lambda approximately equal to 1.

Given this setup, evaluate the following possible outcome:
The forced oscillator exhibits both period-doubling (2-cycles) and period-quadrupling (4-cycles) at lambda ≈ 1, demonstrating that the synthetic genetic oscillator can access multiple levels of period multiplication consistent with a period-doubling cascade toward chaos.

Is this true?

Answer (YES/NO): YES